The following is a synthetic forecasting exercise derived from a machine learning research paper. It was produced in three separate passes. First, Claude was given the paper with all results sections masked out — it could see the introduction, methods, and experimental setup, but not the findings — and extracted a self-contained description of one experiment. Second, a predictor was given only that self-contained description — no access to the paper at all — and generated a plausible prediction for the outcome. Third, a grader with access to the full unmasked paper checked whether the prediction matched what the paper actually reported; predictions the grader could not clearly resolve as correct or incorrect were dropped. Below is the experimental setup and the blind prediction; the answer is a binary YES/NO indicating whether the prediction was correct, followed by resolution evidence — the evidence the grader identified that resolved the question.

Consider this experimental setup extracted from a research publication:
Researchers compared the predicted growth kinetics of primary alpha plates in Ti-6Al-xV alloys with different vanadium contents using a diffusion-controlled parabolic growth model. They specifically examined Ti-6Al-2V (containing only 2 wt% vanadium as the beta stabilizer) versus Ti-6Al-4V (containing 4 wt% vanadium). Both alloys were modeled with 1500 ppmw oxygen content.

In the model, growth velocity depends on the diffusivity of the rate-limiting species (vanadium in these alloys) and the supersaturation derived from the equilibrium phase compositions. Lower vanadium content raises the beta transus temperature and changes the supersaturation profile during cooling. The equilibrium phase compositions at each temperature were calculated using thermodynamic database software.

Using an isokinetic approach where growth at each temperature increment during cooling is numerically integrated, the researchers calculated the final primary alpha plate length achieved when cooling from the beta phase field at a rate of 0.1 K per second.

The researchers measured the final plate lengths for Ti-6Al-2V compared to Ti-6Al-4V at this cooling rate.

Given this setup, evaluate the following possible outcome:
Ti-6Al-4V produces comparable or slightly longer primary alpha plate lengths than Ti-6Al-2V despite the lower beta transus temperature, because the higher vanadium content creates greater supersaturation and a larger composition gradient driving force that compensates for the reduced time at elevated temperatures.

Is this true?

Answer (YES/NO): NO